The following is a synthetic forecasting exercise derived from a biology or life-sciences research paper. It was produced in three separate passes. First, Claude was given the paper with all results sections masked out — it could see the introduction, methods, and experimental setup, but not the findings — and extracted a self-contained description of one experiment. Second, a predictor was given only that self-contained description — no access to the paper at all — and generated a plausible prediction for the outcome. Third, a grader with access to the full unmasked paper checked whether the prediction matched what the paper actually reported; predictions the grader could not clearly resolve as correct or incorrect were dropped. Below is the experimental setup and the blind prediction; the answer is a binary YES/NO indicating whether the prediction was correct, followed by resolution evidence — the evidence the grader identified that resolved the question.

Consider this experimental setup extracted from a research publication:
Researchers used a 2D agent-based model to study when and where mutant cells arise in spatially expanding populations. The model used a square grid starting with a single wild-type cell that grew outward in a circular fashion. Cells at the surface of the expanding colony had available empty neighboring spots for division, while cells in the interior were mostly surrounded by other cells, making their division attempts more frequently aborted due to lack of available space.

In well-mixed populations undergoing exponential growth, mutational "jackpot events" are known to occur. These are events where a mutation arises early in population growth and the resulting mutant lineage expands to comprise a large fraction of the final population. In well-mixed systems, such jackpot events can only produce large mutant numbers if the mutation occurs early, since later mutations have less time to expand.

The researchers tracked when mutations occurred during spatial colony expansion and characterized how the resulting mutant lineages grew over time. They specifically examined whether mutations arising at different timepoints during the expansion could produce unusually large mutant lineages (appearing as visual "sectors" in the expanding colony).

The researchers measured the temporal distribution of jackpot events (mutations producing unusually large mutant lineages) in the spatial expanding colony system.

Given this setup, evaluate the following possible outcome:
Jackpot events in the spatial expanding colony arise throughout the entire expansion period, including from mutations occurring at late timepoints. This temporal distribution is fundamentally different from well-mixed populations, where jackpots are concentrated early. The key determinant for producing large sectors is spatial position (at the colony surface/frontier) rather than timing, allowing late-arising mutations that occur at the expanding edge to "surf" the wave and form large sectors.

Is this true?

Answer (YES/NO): YES